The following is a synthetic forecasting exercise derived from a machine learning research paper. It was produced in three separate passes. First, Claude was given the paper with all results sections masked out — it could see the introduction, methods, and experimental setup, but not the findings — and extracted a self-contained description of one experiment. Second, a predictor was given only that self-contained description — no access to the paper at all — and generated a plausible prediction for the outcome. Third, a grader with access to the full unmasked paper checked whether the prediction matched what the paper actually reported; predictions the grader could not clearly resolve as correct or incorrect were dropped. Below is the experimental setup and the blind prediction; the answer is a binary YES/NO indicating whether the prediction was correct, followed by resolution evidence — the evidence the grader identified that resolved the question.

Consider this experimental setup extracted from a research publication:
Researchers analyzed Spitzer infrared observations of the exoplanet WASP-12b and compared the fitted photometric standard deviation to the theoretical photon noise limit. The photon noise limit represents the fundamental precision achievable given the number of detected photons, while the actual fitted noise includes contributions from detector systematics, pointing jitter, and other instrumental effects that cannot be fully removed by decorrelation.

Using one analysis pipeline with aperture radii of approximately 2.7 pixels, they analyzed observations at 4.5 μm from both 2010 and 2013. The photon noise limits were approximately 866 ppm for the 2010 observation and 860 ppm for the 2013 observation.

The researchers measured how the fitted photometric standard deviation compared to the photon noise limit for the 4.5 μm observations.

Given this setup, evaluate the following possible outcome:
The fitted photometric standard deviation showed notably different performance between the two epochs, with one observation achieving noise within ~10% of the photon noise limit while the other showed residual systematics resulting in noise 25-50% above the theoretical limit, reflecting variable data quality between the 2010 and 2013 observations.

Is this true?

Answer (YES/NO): NO